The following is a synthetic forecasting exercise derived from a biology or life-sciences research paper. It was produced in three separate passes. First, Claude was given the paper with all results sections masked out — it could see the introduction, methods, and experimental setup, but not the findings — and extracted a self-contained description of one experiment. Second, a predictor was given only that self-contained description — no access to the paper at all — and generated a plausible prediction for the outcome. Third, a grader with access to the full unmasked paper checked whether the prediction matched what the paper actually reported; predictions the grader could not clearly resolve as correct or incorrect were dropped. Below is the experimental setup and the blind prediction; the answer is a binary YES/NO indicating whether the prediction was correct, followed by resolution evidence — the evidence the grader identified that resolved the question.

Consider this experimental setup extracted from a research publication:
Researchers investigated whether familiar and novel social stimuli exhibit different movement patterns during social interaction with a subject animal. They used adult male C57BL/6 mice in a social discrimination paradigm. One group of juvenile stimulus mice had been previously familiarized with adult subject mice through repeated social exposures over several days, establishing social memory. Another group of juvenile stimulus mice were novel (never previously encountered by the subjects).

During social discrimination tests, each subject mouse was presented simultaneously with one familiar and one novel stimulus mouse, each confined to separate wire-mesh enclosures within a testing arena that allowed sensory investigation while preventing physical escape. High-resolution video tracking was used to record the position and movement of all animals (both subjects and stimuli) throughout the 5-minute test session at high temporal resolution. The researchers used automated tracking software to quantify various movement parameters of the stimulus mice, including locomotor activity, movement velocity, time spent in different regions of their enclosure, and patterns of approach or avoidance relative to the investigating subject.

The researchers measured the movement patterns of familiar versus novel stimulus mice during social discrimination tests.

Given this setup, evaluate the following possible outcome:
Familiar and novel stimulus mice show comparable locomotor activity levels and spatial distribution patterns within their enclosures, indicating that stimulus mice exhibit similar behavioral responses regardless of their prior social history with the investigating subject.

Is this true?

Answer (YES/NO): NO